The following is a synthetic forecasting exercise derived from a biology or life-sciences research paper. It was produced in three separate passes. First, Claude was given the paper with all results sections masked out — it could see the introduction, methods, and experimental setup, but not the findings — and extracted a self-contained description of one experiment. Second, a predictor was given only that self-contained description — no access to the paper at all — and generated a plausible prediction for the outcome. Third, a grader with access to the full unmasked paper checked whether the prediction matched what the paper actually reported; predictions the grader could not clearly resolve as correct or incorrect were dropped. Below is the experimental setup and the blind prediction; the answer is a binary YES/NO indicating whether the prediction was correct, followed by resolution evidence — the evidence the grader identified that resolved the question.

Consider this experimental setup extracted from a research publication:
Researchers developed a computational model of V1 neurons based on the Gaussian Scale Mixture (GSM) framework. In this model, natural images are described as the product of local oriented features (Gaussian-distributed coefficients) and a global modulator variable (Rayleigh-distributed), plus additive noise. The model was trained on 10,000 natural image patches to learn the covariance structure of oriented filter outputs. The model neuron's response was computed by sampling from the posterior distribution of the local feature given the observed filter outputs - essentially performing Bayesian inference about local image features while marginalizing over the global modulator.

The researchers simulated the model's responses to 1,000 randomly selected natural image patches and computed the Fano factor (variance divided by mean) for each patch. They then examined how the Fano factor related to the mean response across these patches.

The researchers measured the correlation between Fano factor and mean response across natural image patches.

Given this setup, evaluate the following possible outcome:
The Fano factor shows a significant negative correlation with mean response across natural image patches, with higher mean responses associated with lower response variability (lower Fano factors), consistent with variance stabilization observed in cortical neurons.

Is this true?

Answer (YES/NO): NO